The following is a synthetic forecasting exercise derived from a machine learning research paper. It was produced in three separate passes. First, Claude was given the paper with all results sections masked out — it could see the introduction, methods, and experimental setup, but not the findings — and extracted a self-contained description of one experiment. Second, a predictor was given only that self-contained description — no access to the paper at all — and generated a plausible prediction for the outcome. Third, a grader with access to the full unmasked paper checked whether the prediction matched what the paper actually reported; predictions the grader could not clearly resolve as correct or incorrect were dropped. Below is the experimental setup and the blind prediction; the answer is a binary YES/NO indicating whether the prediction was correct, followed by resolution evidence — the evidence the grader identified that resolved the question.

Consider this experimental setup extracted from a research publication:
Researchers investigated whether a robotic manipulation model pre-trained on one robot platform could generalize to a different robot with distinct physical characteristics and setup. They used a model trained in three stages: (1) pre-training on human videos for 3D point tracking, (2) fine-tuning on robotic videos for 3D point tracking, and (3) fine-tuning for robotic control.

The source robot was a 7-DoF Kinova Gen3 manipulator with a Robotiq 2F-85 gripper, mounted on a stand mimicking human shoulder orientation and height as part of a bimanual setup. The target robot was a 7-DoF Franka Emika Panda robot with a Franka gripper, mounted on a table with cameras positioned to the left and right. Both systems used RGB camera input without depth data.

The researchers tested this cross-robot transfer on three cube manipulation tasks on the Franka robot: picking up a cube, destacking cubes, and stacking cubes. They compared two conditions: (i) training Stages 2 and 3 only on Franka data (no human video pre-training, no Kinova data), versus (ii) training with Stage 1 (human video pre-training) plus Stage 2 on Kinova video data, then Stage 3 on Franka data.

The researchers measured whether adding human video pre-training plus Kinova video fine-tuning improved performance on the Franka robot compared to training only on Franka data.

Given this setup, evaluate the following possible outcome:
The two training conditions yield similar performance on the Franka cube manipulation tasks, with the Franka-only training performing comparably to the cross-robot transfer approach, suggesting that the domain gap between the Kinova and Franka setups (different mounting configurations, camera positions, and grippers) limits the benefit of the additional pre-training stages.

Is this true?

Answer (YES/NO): NO